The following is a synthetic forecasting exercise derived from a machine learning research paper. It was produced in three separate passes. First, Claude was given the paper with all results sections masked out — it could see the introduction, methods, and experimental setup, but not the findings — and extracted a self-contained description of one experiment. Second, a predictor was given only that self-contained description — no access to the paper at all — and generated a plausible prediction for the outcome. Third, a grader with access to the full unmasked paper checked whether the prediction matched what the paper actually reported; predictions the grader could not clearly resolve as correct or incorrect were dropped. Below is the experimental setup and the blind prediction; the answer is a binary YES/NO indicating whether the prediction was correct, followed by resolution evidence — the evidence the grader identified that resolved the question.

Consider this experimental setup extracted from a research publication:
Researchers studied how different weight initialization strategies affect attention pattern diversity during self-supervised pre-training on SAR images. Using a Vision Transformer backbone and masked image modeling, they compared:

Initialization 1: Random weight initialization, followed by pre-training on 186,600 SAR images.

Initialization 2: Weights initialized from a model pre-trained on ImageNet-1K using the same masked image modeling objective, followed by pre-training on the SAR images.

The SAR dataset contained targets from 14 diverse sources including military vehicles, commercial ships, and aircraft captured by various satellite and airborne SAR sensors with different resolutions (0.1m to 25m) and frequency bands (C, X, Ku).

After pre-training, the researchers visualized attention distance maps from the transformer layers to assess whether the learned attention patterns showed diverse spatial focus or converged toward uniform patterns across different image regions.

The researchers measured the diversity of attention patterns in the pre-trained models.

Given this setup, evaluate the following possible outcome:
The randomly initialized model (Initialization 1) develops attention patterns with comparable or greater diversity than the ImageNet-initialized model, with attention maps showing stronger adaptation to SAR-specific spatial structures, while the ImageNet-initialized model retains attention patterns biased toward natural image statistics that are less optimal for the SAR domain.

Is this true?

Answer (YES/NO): NO